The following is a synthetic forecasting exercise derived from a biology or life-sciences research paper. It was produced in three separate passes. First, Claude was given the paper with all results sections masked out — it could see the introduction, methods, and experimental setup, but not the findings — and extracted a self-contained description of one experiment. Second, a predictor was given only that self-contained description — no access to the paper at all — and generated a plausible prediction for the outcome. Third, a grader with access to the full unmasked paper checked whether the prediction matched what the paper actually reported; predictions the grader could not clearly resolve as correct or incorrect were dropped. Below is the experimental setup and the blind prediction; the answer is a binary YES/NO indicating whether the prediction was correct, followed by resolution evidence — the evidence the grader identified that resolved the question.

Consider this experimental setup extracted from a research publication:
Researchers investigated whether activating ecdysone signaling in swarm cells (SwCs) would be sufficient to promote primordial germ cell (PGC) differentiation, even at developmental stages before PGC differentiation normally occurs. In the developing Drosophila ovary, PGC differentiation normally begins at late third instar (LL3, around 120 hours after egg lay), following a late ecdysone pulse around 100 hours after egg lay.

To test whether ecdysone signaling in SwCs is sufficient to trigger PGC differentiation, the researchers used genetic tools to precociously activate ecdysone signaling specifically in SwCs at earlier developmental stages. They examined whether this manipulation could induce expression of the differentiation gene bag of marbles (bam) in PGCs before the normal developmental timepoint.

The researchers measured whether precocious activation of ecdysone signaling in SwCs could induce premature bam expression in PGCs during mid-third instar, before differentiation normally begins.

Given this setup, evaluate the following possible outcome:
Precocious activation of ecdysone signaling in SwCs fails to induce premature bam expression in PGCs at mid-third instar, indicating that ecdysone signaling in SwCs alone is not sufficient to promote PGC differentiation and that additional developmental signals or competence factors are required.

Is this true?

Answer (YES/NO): NO